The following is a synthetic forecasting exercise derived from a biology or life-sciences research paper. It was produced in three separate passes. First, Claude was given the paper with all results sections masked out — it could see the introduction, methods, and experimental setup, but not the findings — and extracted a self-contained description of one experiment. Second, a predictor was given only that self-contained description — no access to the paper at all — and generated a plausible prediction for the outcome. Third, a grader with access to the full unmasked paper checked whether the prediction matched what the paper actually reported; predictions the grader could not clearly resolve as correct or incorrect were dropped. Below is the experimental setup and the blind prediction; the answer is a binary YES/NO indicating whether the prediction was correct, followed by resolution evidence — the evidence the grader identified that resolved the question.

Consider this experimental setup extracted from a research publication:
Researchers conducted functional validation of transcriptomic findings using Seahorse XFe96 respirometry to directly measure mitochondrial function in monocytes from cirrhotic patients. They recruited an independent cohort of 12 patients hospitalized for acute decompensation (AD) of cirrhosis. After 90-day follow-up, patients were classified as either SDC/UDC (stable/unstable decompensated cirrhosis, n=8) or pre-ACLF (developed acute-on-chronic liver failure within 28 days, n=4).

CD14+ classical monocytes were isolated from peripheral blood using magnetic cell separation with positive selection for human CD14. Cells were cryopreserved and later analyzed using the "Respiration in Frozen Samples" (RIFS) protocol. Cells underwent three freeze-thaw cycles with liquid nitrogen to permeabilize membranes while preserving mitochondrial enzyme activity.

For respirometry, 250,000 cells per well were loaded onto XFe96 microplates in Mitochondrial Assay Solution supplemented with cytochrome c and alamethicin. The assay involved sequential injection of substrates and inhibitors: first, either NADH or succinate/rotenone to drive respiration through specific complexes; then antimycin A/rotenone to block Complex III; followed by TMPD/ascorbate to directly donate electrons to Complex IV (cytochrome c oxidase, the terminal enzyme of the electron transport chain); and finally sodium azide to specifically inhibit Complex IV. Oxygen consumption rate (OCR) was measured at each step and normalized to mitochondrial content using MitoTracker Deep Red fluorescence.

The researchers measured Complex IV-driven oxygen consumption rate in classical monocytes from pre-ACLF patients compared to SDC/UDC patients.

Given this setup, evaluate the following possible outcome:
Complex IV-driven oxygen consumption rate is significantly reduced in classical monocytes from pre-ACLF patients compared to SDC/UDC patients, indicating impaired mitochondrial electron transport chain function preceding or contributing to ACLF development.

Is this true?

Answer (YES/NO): YES